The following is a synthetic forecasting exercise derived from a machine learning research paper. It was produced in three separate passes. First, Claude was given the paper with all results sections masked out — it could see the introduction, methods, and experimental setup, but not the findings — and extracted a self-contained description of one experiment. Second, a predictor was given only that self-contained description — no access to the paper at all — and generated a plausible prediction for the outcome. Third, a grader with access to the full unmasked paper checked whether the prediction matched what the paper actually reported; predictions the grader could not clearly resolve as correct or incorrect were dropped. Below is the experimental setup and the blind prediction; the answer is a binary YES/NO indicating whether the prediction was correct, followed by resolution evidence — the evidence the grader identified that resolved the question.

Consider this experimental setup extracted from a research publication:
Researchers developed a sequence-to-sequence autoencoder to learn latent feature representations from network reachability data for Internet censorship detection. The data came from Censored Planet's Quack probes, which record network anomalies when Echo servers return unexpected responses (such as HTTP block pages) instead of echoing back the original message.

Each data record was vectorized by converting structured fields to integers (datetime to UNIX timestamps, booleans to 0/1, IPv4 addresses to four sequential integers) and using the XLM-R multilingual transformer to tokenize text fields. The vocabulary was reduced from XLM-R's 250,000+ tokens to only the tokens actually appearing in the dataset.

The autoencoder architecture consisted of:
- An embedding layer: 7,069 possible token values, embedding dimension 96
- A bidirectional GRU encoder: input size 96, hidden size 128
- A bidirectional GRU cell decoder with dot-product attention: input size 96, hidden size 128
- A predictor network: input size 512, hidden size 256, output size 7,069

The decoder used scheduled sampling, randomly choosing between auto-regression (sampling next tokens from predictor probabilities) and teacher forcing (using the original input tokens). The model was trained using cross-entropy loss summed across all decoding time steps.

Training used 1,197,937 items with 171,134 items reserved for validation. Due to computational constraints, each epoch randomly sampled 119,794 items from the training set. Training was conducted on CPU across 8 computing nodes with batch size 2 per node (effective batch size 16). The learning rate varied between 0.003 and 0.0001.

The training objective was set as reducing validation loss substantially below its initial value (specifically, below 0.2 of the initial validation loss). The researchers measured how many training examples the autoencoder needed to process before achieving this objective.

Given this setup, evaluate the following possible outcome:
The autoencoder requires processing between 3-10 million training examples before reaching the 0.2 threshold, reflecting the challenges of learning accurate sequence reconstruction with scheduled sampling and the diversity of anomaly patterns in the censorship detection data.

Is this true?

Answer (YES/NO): YES